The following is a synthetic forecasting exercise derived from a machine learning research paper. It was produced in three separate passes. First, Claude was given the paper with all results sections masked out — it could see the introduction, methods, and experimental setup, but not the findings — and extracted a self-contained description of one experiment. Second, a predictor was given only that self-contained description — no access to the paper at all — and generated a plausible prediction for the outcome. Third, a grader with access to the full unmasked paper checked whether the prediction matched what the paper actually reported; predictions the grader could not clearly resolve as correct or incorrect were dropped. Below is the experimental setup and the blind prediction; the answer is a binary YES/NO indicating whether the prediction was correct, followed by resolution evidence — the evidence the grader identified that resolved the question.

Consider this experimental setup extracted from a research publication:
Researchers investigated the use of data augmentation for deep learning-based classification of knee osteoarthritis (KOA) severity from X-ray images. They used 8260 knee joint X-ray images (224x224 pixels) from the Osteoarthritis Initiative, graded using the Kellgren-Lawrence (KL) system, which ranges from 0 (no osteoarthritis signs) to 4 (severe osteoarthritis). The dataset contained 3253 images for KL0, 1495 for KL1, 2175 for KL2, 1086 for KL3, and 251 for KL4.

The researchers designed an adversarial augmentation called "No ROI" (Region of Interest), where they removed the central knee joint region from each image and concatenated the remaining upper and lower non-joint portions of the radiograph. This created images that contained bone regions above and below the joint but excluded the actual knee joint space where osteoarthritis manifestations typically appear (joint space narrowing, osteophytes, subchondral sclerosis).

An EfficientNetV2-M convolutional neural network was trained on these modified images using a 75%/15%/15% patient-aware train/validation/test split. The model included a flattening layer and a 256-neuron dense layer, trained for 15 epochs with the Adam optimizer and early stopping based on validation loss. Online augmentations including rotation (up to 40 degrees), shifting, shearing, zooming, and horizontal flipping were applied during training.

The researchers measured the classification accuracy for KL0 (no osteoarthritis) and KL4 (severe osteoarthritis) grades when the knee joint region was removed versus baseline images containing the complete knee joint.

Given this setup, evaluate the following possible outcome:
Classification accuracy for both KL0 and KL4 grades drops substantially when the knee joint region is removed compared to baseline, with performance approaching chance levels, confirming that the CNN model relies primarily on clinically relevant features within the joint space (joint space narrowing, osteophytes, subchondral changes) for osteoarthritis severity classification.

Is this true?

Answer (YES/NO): NO